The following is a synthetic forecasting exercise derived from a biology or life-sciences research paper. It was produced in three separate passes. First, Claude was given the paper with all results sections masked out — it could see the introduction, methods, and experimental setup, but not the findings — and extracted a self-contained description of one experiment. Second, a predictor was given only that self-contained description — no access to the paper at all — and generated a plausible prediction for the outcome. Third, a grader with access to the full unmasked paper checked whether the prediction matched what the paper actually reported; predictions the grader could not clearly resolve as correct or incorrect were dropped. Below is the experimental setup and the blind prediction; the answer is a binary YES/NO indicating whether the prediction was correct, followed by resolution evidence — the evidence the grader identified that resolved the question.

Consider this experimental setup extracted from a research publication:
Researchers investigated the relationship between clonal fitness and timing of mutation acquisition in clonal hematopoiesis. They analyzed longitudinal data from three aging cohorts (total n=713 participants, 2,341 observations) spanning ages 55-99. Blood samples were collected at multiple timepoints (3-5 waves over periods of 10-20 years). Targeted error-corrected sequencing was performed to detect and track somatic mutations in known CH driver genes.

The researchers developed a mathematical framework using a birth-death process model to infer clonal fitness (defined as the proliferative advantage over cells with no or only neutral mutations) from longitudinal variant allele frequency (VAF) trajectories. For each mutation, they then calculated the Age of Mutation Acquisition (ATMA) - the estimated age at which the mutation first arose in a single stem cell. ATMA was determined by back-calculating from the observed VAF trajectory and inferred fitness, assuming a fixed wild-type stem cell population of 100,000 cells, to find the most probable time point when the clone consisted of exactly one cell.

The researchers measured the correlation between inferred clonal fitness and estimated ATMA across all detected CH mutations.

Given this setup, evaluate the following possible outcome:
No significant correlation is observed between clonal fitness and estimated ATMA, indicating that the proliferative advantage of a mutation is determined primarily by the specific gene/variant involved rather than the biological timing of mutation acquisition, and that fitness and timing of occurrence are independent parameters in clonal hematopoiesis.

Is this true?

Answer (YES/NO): NO